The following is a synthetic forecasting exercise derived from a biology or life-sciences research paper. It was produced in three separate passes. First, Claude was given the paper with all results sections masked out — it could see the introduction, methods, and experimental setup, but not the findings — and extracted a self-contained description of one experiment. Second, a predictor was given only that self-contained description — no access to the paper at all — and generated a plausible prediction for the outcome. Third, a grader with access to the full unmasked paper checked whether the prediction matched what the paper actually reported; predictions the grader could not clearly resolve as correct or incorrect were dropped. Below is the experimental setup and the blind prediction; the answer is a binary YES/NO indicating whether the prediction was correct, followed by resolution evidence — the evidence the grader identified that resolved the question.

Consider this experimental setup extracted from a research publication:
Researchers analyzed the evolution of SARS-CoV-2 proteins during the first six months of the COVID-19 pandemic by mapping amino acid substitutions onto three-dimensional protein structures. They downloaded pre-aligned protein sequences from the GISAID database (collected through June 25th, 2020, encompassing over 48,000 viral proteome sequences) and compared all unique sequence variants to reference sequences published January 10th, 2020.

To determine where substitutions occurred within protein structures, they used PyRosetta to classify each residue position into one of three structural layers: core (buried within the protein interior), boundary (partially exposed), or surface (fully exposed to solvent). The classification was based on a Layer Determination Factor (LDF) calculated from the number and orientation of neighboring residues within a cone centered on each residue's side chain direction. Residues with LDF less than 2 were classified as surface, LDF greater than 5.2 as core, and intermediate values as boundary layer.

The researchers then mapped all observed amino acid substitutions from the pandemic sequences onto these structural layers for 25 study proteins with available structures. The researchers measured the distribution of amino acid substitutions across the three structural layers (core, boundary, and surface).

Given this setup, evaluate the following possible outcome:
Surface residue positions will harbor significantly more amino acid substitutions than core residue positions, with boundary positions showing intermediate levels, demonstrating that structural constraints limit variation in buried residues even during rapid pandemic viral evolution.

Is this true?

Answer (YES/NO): NO